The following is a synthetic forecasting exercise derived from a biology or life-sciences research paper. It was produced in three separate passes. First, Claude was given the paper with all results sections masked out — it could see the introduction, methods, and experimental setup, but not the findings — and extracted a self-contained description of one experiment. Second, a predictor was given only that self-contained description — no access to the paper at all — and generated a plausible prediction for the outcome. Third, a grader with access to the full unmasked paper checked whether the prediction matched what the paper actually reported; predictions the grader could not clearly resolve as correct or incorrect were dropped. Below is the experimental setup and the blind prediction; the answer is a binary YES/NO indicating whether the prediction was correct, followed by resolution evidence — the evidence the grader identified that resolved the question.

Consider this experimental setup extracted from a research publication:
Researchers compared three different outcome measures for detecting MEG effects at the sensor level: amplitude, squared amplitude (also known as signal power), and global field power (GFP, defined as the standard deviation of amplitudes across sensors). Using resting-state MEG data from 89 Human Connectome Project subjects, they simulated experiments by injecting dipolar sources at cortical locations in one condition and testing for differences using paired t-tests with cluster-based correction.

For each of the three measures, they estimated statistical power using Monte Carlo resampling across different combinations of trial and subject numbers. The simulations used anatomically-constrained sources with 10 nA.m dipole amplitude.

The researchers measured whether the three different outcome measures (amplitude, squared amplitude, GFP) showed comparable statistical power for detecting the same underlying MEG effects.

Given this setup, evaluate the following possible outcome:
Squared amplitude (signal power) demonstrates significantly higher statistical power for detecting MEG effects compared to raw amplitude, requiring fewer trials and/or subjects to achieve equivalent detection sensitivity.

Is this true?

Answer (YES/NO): NO